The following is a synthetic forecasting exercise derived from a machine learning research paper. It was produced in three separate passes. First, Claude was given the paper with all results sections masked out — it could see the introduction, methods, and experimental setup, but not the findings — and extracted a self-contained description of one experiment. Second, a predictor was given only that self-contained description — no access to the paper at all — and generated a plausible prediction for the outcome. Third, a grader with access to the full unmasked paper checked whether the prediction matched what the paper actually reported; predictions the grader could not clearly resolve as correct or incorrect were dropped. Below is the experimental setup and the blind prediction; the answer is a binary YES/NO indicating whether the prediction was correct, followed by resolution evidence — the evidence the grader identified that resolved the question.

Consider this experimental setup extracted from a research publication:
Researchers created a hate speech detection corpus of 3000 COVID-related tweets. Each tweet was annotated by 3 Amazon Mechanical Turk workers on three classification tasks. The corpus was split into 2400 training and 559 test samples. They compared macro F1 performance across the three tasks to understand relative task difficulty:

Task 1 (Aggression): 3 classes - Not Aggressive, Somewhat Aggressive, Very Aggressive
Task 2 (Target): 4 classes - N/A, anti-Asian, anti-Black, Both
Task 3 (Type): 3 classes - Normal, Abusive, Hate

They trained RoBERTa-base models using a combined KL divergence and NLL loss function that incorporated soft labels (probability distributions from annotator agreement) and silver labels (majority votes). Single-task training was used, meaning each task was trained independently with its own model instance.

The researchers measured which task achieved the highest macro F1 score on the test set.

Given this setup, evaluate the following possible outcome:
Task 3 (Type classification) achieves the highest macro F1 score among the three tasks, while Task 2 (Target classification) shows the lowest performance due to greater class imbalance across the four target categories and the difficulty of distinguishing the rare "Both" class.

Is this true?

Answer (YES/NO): NO